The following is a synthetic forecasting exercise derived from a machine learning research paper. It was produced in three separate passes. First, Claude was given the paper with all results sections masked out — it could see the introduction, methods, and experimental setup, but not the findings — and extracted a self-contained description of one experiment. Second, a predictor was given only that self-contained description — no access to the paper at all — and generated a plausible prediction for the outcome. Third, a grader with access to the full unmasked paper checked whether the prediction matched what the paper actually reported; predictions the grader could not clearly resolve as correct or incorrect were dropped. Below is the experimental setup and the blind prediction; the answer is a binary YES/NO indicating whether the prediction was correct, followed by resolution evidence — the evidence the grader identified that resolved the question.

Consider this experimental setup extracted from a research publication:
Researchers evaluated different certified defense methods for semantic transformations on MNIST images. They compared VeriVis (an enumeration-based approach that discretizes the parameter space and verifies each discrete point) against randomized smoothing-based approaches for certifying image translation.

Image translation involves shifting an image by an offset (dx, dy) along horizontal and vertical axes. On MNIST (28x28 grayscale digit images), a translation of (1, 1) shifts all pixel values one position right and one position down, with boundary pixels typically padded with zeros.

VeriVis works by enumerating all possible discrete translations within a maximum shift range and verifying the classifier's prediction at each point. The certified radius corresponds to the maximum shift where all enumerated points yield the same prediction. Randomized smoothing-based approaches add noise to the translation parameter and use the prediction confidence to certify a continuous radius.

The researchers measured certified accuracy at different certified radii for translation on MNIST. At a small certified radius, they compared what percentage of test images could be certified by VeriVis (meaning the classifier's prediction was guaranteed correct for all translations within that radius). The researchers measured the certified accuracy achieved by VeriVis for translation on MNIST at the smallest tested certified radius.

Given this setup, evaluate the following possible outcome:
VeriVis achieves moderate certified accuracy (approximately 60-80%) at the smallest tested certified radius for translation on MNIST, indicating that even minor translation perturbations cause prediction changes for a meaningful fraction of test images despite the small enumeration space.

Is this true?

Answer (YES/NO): NO